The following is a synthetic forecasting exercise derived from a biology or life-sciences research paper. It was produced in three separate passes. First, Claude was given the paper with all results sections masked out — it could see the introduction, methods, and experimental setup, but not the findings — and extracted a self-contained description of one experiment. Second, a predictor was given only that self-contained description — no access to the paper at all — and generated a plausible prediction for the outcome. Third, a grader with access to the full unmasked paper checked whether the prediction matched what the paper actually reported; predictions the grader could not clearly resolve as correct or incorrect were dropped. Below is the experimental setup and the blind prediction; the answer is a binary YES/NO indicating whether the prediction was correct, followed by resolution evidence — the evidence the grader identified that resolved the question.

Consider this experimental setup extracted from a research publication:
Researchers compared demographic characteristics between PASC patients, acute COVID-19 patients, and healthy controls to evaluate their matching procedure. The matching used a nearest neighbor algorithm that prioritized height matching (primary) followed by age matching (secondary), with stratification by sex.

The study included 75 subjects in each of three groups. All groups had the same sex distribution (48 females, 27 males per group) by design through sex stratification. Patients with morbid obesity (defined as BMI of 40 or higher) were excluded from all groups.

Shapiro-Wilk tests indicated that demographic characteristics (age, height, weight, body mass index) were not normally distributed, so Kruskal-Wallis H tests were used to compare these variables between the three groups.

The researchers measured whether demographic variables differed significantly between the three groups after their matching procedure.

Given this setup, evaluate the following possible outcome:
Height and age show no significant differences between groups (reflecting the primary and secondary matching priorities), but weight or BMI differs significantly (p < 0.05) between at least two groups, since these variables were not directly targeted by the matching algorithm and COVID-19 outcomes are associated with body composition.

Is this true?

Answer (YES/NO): YES